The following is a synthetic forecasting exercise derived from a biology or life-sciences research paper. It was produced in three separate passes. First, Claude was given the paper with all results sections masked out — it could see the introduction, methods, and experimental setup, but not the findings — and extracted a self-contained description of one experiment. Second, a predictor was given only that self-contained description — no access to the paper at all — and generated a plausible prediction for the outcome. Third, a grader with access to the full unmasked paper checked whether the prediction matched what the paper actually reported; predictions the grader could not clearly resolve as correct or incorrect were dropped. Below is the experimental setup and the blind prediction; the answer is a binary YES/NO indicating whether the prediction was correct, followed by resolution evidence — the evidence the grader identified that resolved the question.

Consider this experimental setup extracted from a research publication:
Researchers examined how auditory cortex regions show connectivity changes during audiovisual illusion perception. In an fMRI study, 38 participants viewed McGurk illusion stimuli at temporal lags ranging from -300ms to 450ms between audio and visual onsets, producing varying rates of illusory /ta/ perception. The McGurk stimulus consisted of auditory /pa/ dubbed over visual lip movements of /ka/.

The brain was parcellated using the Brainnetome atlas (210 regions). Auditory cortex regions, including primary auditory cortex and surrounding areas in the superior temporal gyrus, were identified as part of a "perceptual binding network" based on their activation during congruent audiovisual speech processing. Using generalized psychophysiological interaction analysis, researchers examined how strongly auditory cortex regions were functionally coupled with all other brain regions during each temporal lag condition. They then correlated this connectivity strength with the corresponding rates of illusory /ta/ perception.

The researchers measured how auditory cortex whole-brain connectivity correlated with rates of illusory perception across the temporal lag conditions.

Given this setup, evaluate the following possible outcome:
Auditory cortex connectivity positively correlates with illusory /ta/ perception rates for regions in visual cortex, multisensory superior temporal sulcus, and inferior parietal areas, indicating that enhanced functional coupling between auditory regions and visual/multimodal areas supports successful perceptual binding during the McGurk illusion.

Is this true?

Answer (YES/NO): NO